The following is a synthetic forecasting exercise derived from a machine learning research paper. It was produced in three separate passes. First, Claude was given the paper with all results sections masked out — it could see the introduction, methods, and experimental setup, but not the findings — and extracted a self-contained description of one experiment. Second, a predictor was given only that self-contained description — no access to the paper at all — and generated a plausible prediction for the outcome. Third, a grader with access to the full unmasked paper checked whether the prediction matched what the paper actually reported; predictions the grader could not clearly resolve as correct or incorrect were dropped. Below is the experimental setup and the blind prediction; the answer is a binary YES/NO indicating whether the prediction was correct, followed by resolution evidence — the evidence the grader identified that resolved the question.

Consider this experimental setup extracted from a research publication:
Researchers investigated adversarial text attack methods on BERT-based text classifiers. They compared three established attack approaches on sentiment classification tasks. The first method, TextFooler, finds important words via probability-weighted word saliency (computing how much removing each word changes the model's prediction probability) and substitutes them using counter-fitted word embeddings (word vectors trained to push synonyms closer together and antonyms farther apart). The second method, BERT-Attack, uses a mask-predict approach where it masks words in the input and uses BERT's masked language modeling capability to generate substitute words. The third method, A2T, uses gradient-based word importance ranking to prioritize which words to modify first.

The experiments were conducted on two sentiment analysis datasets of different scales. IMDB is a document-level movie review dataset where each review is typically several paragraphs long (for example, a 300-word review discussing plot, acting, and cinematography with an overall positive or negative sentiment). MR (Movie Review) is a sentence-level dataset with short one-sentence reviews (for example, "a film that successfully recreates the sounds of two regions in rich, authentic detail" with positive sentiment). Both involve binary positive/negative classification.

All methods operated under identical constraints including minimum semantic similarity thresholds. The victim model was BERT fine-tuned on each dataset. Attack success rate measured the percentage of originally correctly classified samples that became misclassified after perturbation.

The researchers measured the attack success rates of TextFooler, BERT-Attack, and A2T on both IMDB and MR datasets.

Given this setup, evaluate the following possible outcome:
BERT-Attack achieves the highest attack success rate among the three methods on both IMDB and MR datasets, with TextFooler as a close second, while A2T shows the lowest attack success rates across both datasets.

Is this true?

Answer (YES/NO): NO